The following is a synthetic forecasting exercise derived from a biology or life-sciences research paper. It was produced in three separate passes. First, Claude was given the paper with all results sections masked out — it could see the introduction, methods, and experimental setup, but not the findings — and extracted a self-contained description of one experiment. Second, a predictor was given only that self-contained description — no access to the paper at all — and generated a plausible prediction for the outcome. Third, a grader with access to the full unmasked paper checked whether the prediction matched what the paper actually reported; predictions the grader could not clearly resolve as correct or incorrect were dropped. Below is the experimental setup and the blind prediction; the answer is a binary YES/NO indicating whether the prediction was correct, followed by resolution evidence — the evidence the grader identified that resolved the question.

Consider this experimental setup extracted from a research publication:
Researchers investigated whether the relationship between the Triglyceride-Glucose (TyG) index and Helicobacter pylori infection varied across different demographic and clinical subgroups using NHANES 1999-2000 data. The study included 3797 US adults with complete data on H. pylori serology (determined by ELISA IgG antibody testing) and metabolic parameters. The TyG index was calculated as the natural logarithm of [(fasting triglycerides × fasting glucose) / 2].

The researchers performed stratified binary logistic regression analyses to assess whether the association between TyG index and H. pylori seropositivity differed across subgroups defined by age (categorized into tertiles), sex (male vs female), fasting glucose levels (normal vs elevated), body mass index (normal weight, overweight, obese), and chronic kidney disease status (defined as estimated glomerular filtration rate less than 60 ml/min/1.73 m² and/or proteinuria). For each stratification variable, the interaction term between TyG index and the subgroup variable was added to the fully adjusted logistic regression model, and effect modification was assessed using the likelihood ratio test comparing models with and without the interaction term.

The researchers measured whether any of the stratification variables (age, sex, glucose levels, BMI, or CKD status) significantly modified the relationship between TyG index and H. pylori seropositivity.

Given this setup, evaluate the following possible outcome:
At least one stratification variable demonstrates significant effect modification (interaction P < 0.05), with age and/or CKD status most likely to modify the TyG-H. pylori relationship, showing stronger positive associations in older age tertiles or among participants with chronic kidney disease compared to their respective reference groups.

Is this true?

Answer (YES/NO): NO